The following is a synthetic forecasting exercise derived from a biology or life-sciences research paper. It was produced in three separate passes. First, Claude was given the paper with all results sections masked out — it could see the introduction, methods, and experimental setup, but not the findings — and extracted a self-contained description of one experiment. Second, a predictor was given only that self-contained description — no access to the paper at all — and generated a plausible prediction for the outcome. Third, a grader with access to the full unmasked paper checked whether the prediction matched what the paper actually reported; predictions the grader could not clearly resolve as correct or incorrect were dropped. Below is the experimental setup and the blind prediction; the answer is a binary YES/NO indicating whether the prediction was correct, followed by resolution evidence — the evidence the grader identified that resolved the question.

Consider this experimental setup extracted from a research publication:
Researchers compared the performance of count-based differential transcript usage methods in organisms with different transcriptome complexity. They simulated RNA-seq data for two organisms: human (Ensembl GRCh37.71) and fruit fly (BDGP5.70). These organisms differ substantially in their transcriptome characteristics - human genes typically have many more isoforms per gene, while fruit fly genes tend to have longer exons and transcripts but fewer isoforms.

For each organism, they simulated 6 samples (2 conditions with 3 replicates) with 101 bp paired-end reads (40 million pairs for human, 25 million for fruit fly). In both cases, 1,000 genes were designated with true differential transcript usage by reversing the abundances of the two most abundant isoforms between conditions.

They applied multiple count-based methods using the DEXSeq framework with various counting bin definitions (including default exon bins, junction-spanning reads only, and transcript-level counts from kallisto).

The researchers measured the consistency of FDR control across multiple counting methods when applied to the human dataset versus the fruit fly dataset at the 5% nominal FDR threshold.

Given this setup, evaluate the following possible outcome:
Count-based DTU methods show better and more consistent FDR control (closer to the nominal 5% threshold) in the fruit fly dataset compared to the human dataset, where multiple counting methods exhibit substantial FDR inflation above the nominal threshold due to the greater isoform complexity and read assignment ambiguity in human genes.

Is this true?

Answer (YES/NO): YES